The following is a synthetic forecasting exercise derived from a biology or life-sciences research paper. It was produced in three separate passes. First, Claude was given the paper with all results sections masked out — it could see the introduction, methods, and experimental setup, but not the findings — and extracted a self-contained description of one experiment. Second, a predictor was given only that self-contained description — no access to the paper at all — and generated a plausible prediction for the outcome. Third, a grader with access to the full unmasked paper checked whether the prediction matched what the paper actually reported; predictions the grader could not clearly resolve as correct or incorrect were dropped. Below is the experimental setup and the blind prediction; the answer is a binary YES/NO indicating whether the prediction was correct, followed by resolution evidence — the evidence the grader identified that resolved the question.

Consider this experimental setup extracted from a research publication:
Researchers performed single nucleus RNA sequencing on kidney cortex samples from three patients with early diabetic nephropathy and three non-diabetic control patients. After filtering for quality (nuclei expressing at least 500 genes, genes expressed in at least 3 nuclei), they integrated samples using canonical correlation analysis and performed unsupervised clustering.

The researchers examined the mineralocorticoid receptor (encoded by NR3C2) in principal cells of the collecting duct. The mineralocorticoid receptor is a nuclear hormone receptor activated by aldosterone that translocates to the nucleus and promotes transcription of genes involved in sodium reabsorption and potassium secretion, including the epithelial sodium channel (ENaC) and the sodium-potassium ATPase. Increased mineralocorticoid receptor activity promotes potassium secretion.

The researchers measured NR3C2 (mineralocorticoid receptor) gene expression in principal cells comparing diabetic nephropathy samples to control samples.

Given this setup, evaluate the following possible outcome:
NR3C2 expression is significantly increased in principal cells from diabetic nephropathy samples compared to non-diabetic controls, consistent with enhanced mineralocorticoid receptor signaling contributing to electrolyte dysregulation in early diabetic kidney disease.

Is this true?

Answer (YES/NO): NO